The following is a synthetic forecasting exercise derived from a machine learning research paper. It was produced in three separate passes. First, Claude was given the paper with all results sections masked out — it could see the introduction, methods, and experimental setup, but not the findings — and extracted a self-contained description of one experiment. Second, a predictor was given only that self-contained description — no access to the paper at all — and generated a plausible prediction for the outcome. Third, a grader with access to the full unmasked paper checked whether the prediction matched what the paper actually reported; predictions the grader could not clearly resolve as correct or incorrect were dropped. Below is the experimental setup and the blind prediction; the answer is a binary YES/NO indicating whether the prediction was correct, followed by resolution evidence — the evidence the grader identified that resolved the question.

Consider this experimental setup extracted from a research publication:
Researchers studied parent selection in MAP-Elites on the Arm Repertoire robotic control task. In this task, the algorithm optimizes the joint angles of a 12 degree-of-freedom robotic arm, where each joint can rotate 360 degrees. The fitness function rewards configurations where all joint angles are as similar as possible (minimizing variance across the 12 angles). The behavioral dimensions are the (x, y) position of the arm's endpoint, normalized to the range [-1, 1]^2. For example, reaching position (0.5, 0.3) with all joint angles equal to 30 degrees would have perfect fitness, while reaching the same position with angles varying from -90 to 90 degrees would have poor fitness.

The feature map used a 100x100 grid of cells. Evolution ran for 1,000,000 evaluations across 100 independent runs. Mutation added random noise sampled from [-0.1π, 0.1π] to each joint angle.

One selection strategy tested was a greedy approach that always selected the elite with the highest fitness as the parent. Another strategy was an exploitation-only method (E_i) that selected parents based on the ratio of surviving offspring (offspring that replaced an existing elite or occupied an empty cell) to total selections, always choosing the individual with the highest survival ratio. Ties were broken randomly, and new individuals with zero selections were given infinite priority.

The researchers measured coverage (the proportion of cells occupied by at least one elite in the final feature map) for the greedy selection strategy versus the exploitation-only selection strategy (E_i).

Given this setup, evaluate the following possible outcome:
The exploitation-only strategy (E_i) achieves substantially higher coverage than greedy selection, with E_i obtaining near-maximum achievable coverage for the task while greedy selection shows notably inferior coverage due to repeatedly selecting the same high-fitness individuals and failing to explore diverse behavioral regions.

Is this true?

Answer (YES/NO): NO